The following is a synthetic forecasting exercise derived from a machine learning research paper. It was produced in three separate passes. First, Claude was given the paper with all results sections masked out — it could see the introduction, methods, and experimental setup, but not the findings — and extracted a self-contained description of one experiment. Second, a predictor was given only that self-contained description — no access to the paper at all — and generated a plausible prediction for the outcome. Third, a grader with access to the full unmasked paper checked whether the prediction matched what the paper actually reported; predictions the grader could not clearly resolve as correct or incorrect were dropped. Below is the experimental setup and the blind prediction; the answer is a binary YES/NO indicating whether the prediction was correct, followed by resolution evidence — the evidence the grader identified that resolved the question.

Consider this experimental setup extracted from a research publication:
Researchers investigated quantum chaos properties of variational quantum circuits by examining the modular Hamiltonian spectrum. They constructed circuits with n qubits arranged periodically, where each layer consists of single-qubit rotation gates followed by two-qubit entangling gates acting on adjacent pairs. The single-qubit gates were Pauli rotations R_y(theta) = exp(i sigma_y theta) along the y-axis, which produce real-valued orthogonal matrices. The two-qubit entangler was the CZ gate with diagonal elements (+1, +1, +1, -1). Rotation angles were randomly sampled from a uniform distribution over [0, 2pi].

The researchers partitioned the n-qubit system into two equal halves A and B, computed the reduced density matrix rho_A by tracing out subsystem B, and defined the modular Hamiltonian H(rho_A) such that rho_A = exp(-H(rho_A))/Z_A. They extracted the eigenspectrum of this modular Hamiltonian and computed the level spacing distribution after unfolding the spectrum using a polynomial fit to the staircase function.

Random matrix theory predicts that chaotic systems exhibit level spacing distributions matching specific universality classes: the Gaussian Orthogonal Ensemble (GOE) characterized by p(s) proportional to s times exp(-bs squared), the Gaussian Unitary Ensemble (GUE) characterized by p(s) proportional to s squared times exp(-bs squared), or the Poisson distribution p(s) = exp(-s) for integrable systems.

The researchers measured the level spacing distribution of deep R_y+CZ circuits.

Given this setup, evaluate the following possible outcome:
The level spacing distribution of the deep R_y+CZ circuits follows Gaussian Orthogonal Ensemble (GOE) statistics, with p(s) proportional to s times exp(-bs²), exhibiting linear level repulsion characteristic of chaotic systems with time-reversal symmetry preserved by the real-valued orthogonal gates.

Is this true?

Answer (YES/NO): YES